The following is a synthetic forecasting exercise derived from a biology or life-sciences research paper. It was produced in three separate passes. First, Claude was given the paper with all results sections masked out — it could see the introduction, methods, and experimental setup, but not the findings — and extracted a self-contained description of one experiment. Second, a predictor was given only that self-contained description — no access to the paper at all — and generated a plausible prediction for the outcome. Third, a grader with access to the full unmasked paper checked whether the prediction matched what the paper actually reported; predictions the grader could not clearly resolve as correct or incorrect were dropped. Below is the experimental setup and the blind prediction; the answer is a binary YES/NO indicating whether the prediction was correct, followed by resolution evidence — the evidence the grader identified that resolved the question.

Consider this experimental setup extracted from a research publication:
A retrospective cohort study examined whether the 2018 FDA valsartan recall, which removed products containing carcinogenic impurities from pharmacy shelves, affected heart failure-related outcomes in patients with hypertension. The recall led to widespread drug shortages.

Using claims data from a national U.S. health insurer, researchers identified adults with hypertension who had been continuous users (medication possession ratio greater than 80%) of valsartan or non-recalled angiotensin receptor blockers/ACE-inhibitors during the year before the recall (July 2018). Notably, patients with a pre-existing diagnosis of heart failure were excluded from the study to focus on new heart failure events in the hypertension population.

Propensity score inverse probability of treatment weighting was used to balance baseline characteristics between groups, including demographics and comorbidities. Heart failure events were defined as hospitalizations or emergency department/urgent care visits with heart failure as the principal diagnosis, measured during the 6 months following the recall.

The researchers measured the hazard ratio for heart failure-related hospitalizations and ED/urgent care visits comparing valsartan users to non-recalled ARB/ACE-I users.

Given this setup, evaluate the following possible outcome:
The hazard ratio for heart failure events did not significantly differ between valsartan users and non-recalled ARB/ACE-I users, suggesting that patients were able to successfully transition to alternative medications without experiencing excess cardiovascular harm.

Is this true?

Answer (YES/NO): NO